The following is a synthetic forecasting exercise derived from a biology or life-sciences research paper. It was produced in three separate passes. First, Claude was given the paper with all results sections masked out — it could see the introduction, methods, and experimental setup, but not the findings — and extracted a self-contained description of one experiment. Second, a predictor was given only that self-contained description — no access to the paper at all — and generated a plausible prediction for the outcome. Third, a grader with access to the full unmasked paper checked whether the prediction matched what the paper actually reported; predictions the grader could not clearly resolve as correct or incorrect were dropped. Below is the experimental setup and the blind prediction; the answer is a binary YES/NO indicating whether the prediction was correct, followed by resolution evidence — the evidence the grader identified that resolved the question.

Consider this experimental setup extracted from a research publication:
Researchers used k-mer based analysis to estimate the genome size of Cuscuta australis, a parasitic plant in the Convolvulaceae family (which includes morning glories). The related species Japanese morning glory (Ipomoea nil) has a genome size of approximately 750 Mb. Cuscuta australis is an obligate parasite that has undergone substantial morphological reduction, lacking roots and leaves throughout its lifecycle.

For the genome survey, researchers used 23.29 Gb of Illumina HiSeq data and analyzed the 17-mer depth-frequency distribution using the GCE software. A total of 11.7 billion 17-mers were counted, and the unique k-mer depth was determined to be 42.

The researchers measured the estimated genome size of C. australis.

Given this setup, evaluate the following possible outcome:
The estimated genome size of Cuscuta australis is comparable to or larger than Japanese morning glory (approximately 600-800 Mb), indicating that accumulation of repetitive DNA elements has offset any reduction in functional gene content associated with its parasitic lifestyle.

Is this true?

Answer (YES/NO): NO